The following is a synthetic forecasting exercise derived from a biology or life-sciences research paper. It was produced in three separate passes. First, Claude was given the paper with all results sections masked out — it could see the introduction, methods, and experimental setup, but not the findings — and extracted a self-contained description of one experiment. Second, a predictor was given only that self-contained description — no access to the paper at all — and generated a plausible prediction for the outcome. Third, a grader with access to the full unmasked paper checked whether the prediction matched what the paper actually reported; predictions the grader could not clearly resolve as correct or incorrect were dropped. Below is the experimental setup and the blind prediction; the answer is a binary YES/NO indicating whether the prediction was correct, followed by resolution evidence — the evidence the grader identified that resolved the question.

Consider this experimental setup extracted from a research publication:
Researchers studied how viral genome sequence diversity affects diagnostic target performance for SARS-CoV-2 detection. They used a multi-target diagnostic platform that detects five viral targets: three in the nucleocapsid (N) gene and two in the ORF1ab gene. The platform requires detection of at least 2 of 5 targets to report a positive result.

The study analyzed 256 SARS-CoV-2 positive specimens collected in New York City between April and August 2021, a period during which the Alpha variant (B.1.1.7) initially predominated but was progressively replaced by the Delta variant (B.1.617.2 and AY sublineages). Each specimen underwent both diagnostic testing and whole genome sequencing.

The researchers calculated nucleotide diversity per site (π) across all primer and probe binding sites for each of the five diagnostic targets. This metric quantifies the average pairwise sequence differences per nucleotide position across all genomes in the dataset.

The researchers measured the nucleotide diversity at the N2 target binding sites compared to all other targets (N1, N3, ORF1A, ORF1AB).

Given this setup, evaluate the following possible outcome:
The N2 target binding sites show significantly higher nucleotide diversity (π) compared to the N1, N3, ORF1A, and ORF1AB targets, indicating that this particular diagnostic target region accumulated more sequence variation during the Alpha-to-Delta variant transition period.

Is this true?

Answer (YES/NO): YES